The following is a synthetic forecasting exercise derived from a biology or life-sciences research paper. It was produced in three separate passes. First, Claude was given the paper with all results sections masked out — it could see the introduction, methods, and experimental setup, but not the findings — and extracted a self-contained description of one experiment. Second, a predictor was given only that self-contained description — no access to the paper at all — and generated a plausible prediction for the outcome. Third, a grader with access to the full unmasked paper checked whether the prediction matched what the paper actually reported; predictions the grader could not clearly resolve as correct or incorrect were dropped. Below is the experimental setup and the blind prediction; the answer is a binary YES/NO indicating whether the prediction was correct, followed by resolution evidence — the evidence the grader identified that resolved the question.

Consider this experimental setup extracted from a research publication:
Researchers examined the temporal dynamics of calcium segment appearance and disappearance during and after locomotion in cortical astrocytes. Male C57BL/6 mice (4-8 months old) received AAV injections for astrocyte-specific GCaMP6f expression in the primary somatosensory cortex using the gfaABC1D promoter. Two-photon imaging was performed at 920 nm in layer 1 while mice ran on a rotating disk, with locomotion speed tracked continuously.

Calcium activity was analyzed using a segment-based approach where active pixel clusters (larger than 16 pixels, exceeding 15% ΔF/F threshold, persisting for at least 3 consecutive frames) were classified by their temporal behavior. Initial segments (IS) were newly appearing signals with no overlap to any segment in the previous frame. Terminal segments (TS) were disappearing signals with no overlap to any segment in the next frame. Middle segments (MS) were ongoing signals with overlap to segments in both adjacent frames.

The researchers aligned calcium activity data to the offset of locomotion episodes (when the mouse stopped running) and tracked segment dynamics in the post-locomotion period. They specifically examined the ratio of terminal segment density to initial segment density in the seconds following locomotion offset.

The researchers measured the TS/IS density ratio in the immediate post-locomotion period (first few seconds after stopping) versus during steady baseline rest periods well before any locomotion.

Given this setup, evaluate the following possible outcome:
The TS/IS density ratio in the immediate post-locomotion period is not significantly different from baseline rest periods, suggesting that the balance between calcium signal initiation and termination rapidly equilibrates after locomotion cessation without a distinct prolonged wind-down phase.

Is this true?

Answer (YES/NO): NO